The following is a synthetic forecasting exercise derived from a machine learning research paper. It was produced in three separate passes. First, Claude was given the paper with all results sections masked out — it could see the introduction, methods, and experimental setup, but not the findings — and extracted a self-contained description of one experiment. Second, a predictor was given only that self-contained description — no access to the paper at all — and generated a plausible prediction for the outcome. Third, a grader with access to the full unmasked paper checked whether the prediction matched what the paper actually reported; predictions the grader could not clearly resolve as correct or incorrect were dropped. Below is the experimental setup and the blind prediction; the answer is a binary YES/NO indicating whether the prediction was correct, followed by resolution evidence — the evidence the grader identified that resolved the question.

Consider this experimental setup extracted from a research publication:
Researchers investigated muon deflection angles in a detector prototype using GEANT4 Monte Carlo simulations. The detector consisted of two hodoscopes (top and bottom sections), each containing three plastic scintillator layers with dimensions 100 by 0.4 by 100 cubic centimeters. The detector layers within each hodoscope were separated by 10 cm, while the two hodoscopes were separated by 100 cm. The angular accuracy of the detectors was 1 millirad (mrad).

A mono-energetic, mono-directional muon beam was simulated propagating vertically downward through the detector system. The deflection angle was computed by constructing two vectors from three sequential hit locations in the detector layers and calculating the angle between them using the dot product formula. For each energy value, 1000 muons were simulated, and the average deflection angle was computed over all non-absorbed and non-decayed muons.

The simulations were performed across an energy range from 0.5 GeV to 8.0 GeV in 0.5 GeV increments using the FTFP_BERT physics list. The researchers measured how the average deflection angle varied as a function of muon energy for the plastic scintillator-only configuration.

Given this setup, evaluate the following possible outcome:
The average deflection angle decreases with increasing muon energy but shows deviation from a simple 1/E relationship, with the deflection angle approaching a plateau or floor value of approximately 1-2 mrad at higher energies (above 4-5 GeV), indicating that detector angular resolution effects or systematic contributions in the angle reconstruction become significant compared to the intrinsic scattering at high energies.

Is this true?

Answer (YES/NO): NO